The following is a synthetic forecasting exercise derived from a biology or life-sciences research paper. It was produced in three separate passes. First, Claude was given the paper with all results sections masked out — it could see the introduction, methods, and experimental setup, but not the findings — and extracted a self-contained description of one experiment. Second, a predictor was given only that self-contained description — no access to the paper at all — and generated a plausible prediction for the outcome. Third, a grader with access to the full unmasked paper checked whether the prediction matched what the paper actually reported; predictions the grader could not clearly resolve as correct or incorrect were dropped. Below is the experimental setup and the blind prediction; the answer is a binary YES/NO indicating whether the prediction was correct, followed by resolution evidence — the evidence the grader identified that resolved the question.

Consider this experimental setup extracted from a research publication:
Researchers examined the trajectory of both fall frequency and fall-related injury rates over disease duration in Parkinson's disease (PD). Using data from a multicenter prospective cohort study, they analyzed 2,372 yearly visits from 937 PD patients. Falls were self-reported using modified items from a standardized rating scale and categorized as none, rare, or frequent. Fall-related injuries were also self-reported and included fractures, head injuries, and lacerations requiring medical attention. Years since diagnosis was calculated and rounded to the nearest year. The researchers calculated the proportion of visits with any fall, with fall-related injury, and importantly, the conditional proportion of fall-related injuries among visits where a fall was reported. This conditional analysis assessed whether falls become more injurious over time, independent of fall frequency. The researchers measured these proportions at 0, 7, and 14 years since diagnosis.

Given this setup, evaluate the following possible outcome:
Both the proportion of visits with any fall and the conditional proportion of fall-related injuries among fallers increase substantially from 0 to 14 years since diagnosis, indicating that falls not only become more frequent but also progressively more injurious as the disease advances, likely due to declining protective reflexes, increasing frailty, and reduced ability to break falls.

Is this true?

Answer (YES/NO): YES